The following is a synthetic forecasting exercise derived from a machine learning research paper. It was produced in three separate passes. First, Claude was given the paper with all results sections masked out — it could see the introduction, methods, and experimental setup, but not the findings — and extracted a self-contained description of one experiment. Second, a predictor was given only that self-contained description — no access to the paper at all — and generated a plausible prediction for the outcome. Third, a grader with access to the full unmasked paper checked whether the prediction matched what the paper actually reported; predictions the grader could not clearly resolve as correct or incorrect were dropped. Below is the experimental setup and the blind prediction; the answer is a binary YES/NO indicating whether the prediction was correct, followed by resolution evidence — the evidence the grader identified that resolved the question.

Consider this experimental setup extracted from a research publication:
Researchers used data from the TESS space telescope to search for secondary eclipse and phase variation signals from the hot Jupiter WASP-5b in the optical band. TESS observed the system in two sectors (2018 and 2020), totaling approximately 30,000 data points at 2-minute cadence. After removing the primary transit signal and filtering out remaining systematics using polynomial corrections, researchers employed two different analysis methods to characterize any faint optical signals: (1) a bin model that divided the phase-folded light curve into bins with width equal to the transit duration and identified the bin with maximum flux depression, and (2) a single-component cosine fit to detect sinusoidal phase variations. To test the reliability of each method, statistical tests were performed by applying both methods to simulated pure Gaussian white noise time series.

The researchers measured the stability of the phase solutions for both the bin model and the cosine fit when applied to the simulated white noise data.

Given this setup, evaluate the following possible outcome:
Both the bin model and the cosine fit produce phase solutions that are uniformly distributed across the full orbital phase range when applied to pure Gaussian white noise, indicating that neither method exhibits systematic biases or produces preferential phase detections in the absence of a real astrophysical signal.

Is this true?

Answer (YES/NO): NO